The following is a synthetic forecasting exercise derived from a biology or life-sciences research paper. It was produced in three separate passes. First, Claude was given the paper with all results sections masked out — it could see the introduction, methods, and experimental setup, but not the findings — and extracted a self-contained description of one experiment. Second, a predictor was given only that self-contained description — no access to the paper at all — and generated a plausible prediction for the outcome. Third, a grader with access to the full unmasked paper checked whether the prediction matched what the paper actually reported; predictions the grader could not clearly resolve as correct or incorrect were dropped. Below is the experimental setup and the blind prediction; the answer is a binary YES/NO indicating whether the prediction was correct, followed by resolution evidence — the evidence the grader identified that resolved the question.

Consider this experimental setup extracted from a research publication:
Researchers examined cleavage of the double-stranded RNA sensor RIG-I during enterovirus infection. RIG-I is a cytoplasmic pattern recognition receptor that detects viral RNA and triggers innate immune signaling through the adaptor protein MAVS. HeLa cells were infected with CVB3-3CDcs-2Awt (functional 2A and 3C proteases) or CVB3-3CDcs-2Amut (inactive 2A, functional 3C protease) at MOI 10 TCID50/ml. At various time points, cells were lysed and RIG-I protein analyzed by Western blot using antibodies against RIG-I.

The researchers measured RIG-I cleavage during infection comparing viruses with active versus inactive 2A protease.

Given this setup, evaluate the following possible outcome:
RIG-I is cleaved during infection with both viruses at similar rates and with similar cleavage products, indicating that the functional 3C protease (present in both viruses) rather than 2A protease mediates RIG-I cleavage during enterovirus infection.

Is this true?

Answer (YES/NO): NO